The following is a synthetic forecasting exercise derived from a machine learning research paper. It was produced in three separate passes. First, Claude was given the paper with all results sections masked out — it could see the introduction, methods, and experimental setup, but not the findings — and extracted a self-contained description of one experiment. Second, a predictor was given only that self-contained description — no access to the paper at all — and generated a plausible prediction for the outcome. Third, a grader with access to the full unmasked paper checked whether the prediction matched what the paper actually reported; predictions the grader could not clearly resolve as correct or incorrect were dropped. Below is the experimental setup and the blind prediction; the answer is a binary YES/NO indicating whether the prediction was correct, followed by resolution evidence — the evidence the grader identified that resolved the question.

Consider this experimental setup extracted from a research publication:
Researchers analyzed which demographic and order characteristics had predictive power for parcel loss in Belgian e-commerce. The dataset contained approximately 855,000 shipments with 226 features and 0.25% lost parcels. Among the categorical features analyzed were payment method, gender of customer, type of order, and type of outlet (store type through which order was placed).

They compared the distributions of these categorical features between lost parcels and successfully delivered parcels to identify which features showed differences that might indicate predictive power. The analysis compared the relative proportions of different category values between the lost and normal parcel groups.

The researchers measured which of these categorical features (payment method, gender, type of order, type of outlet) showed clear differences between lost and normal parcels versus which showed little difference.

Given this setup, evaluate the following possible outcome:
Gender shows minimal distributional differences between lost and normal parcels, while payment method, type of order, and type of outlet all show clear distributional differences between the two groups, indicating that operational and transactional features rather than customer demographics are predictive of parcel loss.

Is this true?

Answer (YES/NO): NO